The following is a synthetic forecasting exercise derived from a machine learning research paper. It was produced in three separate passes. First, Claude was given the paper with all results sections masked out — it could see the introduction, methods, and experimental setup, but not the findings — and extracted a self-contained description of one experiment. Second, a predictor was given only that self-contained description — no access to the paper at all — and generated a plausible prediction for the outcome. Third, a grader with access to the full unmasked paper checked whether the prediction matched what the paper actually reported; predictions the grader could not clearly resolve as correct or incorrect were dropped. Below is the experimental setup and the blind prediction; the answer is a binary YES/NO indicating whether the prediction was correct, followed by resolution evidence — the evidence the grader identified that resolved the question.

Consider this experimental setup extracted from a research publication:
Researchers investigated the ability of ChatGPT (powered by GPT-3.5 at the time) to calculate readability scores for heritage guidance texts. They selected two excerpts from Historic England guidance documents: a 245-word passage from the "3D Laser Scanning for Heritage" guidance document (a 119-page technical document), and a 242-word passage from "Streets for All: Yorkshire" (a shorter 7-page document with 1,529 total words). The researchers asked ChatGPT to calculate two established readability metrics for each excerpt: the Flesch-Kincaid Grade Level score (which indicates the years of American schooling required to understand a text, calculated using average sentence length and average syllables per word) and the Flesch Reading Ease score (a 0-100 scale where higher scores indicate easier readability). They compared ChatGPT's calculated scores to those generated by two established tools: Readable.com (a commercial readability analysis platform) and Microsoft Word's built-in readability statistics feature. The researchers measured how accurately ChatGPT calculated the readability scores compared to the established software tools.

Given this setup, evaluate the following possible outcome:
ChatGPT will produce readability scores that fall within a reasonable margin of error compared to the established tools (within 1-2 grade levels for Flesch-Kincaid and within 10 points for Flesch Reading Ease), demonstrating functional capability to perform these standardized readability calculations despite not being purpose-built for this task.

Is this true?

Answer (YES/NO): NO